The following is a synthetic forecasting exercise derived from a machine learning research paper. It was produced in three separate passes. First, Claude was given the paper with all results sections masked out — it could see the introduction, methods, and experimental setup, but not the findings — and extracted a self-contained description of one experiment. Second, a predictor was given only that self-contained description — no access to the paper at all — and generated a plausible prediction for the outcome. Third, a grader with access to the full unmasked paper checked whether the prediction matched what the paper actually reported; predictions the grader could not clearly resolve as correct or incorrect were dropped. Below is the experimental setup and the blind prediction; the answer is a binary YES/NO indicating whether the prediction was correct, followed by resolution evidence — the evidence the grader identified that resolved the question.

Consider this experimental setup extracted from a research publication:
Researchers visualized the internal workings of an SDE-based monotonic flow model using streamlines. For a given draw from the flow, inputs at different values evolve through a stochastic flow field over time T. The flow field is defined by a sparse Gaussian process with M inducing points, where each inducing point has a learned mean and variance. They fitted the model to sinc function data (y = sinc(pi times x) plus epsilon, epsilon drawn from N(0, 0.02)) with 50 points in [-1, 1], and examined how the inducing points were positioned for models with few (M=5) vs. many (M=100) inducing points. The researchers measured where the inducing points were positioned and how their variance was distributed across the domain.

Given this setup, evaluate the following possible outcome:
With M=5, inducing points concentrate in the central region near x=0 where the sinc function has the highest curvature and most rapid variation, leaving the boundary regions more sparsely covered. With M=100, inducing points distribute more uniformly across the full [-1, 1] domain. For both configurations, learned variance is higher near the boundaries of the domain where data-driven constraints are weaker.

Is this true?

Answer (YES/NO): NO